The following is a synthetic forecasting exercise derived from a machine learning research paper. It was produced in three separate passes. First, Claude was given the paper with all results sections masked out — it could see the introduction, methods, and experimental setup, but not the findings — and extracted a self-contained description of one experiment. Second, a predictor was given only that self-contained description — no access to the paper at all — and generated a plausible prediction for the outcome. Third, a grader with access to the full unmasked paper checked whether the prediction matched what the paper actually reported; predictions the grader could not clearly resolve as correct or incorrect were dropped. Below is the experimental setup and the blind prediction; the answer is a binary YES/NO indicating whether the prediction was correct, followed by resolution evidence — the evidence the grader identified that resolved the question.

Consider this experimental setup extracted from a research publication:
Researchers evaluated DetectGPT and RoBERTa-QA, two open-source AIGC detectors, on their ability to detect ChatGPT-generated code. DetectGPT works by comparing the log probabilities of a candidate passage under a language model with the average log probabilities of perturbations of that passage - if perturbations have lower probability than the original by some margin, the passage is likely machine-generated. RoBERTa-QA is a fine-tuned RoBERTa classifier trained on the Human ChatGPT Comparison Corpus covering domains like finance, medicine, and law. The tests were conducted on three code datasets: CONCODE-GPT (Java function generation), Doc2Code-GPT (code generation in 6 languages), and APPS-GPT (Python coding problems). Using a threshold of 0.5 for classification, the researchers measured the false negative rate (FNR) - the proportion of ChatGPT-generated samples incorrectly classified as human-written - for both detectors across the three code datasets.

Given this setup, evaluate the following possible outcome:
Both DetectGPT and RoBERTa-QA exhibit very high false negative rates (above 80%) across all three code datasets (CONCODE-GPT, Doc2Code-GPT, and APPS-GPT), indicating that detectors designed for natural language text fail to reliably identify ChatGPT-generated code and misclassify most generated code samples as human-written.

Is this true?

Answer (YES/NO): YES